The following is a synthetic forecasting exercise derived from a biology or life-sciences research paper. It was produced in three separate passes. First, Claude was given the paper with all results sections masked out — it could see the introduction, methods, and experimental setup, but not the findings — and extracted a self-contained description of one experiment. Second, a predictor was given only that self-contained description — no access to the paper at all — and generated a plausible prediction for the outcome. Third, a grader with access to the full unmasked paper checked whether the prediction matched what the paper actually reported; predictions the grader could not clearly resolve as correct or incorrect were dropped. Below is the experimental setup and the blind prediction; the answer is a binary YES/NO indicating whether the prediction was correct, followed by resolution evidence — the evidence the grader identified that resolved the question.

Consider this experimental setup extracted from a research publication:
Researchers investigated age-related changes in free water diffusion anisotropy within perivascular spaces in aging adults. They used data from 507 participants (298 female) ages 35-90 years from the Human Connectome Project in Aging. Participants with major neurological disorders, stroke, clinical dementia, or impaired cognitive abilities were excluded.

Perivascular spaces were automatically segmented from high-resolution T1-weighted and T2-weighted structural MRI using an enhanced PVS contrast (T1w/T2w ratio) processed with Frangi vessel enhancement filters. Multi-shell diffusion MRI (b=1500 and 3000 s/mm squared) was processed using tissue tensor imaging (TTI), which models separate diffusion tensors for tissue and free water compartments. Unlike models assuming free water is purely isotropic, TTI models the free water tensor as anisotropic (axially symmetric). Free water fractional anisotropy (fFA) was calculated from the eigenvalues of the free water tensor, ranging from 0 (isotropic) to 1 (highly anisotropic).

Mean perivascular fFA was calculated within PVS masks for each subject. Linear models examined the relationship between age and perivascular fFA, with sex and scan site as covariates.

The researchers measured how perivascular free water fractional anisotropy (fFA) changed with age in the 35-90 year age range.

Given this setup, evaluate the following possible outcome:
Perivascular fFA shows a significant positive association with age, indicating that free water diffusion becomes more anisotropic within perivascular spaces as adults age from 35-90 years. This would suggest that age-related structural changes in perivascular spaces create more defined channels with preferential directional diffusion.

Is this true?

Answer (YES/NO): NO